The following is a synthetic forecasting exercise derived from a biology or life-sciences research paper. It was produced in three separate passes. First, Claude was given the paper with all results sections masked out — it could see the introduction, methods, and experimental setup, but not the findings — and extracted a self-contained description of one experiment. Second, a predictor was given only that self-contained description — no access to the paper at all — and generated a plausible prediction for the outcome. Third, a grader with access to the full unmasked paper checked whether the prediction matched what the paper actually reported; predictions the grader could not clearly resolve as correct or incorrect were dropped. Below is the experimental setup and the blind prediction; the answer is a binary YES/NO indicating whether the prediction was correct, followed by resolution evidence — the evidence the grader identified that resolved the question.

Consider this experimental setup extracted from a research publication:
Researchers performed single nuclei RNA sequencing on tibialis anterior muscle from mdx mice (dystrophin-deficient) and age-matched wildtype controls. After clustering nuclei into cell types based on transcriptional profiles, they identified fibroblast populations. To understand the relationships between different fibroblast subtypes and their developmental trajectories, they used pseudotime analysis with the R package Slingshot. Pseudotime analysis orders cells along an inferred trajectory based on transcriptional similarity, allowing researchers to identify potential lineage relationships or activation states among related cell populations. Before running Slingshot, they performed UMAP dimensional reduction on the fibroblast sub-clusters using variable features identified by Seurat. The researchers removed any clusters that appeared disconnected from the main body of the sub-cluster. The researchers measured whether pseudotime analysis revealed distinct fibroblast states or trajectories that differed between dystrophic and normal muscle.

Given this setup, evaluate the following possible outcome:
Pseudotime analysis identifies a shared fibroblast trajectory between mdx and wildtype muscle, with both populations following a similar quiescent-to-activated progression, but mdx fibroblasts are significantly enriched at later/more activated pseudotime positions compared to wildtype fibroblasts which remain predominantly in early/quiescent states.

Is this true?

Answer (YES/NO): NO